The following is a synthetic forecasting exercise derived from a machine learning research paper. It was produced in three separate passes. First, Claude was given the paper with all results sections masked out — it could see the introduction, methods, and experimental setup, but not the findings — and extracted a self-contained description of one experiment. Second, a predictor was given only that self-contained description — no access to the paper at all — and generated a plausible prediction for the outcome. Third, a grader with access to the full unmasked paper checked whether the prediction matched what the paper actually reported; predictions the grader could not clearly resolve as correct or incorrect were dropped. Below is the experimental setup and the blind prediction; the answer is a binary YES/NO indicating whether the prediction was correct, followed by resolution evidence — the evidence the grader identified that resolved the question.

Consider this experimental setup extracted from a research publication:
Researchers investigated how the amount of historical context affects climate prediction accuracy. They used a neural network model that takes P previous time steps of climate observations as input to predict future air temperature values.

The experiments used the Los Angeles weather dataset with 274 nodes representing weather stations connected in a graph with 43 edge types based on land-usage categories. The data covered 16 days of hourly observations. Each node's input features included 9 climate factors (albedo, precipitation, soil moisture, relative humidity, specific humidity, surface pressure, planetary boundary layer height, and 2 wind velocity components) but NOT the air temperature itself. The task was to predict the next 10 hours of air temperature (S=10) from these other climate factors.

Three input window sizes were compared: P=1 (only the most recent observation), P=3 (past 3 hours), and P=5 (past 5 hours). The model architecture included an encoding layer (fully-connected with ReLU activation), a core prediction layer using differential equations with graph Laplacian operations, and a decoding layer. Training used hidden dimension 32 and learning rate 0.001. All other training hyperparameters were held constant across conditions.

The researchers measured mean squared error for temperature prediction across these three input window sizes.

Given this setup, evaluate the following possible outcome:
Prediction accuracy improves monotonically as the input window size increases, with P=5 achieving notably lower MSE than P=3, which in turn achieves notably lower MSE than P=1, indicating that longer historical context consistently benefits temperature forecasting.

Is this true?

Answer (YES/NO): NO